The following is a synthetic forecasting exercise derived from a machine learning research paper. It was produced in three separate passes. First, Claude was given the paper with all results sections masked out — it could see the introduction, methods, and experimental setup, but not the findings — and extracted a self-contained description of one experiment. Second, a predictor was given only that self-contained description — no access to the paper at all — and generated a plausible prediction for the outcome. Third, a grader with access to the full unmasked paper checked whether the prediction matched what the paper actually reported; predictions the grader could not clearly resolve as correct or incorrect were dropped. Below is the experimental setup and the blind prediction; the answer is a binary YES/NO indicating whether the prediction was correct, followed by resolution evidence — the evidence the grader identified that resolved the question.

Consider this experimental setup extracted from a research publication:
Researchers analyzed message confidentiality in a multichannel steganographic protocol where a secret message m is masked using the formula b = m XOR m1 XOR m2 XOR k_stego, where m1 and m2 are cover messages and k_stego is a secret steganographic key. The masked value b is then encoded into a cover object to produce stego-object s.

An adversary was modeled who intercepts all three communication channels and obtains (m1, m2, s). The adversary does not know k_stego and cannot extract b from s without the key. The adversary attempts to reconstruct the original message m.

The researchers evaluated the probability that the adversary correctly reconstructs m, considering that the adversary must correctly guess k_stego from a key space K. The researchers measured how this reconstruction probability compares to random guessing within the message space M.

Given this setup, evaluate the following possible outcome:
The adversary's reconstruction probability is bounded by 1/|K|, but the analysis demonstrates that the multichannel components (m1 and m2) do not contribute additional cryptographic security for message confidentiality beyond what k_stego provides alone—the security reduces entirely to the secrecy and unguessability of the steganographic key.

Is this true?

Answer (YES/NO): YES